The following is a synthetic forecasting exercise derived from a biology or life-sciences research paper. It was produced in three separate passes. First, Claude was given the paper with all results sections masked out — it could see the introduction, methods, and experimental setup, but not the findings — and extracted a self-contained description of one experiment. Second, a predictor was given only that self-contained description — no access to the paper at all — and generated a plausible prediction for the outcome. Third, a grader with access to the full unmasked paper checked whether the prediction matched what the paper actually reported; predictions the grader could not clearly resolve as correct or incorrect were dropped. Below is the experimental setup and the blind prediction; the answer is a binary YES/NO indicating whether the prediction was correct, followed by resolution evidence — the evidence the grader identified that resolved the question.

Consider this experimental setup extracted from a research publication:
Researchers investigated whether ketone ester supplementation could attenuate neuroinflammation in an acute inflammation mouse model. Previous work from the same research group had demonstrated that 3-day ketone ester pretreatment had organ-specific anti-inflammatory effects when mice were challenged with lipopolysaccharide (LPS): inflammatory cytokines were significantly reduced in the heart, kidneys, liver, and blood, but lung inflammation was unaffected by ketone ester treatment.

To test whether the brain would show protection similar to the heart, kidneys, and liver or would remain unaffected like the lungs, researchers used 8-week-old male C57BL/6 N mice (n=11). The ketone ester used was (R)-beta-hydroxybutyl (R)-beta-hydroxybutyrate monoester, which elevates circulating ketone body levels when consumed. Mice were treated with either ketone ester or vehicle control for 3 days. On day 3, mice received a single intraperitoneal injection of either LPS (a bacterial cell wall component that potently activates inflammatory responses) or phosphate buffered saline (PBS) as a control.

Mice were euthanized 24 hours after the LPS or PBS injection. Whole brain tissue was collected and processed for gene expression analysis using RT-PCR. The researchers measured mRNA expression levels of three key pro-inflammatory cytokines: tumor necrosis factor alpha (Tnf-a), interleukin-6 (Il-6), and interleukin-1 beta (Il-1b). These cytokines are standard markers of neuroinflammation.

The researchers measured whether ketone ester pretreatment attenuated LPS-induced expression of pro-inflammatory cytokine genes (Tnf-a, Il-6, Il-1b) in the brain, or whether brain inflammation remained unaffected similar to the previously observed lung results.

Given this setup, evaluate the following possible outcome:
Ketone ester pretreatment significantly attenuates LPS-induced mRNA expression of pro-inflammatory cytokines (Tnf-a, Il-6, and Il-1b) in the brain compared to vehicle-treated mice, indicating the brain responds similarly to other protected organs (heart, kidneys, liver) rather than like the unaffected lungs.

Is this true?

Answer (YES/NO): YES